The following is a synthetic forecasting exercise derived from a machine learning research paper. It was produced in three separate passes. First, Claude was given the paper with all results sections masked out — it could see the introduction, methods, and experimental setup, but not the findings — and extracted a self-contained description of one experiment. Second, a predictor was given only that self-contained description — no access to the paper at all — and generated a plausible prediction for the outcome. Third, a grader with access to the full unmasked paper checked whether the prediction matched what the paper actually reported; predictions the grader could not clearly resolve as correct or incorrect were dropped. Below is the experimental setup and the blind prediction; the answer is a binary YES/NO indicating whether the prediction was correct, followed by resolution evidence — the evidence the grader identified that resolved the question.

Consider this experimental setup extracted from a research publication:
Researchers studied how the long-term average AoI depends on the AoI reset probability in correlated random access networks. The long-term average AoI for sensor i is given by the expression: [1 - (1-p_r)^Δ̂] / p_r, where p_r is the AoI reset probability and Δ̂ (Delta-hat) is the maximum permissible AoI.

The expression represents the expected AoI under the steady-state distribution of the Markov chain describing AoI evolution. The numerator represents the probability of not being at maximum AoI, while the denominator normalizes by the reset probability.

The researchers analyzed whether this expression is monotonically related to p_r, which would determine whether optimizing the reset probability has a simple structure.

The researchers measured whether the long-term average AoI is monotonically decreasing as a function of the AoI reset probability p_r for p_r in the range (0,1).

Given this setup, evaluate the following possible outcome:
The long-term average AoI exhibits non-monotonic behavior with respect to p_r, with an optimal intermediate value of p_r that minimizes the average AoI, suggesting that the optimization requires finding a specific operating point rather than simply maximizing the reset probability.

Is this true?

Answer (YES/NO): NO